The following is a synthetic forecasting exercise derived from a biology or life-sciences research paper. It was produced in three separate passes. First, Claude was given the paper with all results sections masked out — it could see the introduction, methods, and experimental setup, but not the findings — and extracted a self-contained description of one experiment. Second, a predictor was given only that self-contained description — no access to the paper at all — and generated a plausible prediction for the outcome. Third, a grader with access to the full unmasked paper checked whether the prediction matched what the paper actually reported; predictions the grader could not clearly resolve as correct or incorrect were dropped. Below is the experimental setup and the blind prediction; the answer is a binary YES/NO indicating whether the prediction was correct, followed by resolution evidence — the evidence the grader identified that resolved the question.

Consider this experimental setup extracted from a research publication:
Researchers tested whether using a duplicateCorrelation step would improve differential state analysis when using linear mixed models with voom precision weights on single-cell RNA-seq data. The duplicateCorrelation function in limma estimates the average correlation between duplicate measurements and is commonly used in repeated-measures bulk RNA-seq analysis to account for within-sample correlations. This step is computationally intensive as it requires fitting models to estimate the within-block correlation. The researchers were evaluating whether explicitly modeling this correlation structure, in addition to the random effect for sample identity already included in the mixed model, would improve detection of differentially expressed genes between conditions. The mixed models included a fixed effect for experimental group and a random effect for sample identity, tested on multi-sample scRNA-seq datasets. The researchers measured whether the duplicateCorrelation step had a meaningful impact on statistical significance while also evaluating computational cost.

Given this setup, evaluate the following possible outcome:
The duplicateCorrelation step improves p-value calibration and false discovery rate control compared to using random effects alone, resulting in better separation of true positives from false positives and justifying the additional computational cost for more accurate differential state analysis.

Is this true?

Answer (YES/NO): NO